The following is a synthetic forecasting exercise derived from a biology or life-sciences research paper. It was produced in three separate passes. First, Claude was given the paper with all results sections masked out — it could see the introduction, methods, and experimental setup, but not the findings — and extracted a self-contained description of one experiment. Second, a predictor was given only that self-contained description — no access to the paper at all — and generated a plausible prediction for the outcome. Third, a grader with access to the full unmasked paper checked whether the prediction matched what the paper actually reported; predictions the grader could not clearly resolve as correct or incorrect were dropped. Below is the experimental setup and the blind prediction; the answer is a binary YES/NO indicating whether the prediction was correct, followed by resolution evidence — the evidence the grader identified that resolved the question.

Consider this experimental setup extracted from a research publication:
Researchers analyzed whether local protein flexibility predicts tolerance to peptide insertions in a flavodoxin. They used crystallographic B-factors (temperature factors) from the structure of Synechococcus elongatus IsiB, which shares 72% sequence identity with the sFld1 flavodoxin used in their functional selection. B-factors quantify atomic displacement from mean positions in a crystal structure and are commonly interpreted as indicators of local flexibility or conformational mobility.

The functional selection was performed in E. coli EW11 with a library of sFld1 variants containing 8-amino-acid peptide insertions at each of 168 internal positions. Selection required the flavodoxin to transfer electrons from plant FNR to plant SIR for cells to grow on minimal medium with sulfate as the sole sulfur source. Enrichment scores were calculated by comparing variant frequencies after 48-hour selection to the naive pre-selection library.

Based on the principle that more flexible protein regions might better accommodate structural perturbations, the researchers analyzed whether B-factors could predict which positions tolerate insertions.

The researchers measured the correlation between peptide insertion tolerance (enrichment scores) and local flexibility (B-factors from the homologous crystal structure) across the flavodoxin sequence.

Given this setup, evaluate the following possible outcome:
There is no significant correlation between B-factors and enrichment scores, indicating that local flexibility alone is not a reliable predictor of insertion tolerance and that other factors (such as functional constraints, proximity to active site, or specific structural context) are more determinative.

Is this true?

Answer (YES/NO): NO